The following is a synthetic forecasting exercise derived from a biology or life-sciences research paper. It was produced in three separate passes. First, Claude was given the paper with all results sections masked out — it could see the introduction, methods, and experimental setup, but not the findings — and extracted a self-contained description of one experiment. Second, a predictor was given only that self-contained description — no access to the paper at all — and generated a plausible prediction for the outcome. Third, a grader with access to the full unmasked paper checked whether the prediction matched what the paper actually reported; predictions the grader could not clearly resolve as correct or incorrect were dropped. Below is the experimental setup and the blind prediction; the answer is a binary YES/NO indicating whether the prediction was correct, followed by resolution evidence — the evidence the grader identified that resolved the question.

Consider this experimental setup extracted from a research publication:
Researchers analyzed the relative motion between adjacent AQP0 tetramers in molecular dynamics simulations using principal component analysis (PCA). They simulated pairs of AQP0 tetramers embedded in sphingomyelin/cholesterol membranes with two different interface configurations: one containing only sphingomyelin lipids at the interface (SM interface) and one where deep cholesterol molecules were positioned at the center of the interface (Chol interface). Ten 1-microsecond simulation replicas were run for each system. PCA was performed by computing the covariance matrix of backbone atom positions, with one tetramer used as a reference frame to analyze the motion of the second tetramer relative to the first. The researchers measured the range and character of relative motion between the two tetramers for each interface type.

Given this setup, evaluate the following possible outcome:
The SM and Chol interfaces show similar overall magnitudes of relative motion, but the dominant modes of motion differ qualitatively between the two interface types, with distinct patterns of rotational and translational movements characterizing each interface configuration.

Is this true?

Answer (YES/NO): NO